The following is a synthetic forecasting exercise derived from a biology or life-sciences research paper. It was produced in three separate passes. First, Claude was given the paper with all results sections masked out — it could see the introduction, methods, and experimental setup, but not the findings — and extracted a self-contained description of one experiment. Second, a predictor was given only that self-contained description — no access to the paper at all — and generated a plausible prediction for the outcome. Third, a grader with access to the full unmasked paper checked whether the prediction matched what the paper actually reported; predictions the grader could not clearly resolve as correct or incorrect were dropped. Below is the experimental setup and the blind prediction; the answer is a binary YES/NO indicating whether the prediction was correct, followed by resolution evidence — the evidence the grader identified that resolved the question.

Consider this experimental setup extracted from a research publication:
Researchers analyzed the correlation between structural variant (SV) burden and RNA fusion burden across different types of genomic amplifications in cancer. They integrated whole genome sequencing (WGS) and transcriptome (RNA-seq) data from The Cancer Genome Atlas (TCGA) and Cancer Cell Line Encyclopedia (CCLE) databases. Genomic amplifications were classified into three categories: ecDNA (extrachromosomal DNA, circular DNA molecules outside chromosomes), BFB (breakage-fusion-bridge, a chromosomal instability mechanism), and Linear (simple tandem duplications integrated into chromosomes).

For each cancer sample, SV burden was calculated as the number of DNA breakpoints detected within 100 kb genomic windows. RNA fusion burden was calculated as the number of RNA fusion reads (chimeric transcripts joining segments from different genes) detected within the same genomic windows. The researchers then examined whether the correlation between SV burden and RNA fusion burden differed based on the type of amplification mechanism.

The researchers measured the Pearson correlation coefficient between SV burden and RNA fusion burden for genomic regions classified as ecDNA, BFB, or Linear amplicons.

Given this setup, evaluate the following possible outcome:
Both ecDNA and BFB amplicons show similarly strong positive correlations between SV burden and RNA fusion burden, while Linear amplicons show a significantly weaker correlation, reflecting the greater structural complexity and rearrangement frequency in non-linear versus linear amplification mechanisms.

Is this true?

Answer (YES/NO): NO